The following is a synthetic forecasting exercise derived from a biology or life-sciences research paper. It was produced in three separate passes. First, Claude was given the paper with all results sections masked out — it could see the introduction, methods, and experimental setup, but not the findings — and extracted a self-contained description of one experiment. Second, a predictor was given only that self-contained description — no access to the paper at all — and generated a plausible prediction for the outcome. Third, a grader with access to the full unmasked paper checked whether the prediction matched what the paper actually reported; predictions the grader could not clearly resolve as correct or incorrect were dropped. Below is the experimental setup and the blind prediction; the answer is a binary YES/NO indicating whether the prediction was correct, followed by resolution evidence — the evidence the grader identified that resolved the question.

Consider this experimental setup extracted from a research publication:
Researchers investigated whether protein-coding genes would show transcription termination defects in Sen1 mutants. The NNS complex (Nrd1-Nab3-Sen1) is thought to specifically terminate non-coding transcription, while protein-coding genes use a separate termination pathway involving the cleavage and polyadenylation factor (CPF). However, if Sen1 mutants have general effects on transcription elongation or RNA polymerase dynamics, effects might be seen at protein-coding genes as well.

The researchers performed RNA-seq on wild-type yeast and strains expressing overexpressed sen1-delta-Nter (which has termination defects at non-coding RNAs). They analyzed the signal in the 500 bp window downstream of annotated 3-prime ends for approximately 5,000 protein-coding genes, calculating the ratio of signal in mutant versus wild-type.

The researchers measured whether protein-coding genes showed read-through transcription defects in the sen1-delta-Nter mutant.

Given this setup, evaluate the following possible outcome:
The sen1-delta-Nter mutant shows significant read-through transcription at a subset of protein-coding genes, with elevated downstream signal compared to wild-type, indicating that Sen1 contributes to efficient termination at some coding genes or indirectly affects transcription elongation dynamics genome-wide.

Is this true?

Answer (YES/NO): NO